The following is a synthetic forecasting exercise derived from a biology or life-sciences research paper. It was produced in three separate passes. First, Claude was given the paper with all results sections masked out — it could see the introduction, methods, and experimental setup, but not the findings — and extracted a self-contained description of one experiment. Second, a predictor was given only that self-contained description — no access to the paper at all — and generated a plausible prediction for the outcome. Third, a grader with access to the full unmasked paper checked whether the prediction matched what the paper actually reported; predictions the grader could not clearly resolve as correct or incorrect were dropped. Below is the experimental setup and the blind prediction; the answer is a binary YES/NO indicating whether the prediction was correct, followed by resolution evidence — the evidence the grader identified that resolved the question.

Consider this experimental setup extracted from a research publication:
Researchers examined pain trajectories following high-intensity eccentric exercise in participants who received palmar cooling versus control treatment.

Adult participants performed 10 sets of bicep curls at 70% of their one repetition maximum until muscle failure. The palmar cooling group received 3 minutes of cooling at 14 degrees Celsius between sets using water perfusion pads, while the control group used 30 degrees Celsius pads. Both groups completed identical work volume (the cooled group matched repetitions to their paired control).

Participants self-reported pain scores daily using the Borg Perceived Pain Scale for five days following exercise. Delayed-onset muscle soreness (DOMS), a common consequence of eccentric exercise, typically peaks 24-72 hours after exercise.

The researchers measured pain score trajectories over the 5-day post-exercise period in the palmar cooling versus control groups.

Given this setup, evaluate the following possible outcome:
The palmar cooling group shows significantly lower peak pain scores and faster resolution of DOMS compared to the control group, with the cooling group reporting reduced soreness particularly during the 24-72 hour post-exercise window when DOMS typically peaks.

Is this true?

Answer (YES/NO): NO